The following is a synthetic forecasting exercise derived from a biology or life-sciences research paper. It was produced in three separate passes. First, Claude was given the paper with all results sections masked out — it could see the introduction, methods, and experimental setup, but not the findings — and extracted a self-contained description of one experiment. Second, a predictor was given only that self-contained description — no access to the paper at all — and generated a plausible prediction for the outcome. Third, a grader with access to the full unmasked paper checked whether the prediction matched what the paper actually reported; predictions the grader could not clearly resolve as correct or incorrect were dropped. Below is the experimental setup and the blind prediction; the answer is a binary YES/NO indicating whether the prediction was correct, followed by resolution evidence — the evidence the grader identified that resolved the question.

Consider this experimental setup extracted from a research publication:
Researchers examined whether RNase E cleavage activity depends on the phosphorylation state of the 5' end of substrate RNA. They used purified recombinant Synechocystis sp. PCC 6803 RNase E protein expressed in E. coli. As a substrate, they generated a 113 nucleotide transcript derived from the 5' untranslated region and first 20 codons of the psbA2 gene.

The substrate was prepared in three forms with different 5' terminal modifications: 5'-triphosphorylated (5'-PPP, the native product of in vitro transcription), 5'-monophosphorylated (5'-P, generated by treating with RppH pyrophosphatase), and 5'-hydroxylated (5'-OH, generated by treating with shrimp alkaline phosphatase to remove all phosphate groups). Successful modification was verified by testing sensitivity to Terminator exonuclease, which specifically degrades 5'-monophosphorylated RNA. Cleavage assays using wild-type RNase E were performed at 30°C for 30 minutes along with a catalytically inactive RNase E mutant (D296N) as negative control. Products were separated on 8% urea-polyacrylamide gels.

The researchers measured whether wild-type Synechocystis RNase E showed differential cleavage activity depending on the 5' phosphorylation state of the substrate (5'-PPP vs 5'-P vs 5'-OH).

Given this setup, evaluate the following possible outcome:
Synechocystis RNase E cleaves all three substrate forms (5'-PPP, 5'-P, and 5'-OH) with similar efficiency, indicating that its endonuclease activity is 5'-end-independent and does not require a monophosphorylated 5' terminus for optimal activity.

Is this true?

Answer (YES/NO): NO